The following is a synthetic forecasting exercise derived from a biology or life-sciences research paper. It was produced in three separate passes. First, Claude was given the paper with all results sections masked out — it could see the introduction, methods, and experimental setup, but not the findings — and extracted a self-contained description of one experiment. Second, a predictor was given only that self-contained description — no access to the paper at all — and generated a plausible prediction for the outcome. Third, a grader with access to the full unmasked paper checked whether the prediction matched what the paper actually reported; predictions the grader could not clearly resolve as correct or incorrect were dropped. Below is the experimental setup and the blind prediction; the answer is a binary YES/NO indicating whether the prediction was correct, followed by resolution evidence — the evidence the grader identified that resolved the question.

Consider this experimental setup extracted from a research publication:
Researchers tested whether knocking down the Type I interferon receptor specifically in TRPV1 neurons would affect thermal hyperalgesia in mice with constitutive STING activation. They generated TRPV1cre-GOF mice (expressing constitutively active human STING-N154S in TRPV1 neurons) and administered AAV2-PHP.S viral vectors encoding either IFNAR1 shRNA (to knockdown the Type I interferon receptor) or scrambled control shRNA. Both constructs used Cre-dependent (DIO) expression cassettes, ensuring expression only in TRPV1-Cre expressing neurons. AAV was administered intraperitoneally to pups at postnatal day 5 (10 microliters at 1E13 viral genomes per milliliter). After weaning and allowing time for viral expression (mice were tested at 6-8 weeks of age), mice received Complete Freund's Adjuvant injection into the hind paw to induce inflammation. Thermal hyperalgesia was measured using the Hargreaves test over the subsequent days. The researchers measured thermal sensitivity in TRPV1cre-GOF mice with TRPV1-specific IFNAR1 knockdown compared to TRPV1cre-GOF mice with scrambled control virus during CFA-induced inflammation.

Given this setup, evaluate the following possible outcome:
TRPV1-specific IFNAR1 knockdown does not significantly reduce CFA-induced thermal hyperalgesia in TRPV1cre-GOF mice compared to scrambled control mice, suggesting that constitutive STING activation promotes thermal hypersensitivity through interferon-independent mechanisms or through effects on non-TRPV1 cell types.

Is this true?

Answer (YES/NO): NO